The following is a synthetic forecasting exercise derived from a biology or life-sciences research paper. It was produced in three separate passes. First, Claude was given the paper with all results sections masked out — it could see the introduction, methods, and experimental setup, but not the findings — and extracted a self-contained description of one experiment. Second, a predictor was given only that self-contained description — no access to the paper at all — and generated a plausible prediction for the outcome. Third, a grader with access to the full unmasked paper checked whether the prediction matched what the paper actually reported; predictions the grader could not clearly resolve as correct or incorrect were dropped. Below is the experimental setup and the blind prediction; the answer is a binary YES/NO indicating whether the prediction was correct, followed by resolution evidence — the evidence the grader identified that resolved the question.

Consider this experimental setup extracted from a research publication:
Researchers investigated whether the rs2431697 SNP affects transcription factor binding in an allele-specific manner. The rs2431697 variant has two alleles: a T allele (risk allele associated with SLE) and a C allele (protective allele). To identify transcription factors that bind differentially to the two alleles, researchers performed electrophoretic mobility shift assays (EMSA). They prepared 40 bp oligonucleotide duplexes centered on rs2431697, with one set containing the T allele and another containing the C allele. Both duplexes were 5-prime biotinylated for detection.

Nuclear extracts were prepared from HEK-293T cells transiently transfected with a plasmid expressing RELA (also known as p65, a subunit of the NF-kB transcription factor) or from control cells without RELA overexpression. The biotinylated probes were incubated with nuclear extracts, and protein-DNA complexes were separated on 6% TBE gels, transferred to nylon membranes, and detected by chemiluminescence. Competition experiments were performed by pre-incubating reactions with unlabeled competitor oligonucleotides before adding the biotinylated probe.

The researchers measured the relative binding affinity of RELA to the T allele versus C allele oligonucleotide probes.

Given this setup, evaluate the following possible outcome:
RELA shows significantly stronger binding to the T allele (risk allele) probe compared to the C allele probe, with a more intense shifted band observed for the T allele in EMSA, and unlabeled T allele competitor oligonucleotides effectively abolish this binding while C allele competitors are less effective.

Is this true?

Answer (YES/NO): NO